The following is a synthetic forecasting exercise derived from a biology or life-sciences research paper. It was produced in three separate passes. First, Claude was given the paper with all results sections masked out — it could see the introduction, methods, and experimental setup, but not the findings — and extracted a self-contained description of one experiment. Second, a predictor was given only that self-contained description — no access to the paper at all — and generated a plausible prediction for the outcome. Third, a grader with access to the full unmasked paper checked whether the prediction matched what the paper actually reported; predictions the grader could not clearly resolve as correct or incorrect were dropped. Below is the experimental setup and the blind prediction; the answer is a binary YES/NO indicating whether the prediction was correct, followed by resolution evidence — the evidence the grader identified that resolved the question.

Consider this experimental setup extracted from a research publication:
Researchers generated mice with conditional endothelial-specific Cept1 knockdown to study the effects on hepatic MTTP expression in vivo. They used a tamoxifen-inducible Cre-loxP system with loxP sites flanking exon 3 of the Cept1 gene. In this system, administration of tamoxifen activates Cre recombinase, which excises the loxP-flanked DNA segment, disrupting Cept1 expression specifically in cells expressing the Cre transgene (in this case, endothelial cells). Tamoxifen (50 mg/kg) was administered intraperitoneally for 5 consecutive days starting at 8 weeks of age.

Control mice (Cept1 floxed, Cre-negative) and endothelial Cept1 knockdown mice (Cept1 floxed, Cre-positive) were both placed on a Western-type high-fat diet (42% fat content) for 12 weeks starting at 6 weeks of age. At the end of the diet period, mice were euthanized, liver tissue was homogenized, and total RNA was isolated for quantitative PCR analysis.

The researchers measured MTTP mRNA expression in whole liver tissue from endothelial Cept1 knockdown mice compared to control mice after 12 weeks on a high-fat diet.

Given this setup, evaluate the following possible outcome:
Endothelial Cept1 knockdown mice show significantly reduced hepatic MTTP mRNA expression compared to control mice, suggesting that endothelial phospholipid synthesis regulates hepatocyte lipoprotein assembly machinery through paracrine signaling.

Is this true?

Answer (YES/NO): YES